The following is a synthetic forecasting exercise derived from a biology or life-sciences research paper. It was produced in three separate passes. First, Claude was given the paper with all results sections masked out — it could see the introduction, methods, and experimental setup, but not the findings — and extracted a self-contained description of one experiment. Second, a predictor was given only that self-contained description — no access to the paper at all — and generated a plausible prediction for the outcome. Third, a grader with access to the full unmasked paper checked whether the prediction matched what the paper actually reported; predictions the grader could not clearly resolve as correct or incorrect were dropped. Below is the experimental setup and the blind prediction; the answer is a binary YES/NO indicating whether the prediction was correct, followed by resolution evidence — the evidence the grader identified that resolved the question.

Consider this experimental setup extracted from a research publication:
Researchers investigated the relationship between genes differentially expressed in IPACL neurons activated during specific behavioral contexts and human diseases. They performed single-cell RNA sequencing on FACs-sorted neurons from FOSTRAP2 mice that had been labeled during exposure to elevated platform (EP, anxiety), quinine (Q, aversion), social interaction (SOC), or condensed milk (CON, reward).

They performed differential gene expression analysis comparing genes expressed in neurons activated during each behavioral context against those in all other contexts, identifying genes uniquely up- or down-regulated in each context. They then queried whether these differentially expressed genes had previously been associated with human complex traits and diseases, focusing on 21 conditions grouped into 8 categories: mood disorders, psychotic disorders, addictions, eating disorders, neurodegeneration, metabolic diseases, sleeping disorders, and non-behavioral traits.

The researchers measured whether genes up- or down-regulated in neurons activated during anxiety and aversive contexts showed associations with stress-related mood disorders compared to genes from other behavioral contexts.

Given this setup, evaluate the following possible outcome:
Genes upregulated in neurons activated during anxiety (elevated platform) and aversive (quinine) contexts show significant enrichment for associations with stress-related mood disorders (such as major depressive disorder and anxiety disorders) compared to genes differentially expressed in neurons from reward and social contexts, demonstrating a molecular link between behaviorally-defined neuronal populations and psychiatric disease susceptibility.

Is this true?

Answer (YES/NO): YES